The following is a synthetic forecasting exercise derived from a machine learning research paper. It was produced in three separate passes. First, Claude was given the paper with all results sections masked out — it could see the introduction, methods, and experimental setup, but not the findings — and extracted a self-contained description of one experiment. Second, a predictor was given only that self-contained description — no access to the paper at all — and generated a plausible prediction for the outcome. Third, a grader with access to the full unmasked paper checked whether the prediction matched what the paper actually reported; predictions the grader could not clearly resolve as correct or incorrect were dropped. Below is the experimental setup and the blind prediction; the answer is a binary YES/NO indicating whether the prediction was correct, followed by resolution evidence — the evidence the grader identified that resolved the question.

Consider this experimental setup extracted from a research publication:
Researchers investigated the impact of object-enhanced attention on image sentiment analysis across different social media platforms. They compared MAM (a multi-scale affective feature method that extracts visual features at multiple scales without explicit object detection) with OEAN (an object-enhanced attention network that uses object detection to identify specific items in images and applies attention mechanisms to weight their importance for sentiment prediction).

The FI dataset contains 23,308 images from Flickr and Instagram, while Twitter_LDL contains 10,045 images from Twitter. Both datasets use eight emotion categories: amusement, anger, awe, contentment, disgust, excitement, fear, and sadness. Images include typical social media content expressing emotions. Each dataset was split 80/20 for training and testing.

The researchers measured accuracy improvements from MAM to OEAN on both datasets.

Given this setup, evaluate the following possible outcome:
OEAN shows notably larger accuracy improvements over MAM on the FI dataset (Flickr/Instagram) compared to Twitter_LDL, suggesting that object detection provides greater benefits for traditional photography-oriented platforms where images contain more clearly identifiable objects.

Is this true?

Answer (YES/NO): NO